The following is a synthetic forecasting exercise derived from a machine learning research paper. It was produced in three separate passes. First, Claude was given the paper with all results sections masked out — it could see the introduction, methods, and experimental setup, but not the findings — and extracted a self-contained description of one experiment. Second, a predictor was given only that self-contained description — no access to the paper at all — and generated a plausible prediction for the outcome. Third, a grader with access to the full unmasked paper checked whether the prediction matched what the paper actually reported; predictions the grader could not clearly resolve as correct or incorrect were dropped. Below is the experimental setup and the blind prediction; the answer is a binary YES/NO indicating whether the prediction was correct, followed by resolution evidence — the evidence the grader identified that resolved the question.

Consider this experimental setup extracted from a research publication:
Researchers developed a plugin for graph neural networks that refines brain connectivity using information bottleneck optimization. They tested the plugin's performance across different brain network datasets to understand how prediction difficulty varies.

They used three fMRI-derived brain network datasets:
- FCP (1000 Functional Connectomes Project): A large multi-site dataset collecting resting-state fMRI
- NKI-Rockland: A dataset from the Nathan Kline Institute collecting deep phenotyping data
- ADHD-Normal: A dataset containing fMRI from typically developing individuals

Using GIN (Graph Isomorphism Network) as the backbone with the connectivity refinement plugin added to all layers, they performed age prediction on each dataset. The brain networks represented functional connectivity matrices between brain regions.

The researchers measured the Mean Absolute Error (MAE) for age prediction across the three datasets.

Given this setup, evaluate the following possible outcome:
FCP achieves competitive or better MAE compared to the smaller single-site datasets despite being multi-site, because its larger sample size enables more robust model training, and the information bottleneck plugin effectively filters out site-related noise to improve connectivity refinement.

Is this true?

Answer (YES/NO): NO